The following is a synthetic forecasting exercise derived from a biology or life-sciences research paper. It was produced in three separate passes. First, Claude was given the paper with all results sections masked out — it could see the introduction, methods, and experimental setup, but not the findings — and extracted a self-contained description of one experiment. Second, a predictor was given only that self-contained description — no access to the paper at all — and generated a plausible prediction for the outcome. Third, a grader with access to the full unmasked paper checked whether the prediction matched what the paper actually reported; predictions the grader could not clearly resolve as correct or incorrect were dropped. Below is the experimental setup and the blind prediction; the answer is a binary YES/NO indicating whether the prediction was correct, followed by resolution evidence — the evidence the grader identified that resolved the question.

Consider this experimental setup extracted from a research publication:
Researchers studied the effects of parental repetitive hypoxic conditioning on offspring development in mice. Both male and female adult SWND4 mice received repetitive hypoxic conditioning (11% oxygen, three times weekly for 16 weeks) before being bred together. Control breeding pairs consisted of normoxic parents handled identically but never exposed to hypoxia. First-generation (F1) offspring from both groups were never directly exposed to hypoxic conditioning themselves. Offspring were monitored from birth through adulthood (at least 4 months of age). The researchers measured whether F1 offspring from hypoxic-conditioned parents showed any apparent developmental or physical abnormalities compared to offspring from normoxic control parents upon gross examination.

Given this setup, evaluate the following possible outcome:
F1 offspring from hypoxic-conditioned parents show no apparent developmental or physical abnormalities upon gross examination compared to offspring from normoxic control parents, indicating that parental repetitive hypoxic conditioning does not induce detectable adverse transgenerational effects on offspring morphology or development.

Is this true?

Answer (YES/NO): YES